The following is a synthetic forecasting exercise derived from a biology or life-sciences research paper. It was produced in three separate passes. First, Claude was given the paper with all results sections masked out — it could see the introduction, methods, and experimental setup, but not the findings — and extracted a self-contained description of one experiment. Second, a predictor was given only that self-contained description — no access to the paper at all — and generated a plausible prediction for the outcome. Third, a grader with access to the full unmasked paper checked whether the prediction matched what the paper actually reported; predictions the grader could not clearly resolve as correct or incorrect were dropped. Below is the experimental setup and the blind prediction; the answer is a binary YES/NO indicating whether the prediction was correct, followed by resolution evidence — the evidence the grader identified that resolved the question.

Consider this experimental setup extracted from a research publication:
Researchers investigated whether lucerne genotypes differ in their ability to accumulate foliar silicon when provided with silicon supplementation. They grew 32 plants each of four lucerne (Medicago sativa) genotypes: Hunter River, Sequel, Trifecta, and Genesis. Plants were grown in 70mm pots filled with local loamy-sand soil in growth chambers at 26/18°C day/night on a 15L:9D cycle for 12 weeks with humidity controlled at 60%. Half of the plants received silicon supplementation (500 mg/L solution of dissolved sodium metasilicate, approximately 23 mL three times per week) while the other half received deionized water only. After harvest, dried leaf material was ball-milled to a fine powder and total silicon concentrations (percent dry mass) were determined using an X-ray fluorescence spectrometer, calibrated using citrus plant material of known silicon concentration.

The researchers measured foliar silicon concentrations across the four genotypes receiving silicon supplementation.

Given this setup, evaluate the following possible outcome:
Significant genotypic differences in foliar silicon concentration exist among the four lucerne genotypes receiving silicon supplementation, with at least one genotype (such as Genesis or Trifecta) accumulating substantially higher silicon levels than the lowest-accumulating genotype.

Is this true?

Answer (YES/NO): NO